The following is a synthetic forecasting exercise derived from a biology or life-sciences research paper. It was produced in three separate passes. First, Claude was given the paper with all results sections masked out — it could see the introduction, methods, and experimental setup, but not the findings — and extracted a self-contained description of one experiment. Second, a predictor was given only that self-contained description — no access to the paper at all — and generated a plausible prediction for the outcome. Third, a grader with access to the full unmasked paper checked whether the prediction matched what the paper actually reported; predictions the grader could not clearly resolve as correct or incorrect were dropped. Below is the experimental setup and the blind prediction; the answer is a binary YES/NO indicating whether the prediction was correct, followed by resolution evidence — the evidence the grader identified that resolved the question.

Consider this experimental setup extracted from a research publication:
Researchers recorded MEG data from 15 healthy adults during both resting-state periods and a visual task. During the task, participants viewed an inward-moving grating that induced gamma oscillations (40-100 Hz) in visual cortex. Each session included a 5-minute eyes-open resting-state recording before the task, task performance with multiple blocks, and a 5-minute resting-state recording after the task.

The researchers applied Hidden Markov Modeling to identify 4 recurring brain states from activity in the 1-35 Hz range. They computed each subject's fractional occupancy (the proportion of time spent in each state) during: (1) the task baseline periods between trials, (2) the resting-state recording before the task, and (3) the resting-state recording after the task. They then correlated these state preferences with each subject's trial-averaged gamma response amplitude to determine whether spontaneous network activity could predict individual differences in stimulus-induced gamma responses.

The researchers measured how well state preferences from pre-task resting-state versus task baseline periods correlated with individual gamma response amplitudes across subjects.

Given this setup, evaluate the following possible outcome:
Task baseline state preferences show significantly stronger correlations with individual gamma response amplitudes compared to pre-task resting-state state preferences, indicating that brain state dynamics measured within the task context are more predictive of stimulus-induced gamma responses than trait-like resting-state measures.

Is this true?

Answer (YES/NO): NO